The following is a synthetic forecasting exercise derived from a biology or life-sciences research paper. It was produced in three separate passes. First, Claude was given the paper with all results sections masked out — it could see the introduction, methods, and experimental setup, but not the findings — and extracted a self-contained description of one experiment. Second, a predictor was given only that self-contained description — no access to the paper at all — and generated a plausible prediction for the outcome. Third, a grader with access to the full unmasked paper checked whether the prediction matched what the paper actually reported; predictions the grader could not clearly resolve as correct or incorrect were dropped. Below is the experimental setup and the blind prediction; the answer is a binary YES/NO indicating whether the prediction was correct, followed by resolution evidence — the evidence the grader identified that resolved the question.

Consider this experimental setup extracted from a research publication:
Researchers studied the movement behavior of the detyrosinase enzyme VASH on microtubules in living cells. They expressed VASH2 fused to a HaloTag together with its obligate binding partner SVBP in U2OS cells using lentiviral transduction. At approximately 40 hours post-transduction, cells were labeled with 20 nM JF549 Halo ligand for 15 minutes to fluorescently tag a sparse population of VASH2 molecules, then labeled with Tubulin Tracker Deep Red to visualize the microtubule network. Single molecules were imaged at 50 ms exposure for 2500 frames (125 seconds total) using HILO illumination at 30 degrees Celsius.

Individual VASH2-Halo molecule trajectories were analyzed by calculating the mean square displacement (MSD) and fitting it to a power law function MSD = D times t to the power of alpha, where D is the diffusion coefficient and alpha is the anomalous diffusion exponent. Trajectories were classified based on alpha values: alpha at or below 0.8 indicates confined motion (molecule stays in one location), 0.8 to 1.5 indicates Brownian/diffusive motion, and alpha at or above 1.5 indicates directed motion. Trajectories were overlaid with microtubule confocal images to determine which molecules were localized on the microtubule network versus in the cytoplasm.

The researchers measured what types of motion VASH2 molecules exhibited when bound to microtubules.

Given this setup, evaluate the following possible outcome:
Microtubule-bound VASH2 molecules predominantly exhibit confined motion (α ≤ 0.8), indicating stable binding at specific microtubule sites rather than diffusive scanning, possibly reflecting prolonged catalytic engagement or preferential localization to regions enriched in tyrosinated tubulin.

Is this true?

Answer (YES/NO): NO